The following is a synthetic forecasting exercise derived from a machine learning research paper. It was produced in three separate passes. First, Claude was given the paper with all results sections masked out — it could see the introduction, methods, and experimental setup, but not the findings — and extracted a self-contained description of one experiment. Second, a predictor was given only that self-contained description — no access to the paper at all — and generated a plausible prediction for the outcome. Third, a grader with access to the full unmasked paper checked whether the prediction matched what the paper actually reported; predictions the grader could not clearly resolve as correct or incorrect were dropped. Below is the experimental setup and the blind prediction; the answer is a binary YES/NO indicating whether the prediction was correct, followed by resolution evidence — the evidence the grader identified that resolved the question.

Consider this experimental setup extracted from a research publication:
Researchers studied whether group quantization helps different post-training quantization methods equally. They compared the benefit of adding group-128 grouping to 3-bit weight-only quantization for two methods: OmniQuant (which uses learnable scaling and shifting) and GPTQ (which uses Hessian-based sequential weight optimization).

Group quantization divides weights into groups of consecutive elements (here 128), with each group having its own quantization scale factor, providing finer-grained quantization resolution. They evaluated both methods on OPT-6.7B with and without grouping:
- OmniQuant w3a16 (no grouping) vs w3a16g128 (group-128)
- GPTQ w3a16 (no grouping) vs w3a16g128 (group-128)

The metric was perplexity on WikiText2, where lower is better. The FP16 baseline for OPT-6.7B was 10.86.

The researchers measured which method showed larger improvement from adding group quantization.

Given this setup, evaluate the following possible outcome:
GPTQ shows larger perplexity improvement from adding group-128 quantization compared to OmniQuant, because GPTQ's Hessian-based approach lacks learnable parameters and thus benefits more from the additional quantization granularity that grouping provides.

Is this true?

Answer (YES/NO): YES